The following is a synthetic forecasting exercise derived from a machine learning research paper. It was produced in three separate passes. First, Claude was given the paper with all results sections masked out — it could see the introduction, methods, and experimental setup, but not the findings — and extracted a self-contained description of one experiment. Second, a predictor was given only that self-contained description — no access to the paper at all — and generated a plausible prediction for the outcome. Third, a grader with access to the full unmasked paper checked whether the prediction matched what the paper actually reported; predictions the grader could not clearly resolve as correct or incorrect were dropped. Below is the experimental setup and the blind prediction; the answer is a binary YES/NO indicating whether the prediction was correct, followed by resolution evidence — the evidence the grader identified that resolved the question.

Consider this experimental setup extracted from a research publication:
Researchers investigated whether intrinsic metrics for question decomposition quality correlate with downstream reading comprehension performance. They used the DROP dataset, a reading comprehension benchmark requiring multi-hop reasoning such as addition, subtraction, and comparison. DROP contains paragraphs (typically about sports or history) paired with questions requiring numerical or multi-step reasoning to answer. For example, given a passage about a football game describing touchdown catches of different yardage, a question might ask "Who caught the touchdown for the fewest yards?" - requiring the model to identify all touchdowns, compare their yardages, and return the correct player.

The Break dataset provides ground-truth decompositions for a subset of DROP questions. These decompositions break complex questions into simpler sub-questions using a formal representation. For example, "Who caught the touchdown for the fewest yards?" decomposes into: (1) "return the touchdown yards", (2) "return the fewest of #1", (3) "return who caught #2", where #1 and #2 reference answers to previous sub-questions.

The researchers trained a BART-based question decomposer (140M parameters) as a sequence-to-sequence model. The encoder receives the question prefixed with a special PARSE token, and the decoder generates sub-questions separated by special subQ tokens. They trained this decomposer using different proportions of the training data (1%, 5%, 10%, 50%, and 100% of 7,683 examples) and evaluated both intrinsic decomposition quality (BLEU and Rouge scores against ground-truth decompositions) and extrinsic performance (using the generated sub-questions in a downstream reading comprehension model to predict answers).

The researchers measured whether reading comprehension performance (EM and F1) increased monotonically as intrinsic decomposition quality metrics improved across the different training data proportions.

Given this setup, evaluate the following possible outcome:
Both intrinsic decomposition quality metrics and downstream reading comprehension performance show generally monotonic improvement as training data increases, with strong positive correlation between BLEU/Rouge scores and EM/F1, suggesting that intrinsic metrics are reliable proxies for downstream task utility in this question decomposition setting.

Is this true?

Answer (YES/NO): NO